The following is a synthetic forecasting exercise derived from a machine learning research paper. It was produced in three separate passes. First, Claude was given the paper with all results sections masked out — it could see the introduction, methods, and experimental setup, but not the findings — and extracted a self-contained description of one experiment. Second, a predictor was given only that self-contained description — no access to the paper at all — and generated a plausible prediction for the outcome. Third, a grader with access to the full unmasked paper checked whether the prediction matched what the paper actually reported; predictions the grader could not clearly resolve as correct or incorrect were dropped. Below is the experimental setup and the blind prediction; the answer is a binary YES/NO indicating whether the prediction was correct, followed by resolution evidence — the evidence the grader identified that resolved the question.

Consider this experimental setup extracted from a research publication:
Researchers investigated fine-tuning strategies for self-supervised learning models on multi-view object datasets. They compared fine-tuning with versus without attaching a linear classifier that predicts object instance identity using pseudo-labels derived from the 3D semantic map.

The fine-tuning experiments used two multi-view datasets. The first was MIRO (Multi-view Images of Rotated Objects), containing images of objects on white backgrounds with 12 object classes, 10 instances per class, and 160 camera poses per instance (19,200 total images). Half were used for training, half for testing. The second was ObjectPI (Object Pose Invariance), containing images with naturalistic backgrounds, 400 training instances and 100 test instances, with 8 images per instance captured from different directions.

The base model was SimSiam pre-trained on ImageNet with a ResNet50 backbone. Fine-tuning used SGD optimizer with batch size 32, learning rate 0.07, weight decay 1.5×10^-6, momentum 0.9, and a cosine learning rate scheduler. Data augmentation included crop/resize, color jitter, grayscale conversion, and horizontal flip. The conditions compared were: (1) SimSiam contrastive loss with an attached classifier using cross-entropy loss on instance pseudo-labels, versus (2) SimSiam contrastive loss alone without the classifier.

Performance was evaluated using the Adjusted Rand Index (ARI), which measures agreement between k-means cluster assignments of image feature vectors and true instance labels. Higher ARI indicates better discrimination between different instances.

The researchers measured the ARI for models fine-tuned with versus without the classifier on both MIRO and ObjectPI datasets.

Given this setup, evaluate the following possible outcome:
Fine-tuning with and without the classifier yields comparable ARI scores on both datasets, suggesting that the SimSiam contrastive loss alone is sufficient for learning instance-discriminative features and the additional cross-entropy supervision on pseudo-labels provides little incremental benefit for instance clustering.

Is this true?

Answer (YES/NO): NO